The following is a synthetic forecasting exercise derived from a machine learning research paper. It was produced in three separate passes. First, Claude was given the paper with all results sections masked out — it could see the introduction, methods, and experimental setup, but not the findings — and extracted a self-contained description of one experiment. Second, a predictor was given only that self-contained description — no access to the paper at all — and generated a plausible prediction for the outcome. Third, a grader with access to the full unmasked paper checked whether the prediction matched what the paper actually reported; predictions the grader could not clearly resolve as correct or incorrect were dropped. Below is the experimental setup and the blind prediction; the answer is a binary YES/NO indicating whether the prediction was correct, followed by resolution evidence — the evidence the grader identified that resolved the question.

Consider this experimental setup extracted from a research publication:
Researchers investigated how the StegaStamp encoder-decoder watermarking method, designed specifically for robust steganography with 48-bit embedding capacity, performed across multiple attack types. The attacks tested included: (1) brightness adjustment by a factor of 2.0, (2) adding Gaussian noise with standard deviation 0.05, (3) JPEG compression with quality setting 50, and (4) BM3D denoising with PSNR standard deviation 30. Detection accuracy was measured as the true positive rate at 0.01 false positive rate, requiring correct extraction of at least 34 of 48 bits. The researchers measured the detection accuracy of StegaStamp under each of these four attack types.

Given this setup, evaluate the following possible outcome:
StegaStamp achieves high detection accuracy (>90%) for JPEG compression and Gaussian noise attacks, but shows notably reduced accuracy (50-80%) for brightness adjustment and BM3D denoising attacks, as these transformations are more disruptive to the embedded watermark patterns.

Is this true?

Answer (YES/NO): NO